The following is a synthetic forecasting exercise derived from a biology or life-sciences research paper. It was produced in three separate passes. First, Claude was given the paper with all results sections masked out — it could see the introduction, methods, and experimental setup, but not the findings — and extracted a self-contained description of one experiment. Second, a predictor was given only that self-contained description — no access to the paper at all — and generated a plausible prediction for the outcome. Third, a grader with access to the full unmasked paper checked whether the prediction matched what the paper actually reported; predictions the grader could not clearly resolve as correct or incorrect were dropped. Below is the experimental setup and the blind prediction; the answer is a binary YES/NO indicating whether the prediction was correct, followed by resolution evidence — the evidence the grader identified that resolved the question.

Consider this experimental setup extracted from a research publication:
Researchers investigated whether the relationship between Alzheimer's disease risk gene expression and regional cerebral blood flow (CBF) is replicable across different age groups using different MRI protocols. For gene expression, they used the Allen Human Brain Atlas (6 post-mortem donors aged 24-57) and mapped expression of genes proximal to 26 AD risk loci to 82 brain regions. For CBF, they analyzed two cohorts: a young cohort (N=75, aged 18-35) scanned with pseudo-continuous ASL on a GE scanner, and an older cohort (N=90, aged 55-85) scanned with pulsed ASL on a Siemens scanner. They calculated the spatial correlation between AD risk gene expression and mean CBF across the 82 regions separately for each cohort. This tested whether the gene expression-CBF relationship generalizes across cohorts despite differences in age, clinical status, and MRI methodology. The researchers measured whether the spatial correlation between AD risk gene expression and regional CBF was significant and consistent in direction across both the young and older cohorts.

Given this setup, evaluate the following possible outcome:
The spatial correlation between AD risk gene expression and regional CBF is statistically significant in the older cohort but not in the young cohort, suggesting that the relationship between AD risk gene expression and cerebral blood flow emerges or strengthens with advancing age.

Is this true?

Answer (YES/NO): NO